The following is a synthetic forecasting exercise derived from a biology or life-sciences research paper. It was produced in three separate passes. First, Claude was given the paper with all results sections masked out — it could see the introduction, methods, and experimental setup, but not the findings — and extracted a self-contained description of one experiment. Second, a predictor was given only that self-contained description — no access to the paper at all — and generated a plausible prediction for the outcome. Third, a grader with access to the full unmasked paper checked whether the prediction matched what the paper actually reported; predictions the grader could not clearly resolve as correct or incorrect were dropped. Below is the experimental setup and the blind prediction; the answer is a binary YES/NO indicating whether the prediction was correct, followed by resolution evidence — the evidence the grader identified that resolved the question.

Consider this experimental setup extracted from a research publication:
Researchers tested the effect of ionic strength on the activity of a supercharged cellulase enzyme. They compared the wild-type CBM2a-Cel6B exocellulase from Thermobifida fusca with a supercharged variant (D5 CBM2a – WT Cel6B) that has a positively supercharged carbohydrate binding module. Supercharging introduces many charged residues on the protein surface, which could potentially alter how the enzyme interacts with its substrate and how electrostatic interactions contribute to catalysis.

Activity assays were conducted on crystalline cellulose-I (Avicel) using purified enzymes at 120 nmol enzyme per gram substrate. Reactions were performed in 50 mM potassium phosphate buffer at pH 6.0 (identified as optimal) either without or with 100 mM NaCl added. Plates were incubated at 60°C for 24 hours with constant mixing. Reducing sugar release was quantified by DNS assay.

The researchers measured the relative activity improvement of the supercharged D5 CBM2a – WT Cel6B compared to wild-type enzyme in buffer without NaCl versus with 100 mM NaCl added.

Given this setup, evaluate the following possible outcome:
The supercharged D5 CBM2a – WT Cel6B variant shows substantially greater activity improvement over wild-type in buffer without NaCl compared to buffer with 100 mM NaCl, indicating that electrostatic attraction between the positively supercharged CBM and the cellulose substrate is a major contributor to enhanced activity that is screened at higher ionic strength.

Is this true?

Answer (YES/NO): NO